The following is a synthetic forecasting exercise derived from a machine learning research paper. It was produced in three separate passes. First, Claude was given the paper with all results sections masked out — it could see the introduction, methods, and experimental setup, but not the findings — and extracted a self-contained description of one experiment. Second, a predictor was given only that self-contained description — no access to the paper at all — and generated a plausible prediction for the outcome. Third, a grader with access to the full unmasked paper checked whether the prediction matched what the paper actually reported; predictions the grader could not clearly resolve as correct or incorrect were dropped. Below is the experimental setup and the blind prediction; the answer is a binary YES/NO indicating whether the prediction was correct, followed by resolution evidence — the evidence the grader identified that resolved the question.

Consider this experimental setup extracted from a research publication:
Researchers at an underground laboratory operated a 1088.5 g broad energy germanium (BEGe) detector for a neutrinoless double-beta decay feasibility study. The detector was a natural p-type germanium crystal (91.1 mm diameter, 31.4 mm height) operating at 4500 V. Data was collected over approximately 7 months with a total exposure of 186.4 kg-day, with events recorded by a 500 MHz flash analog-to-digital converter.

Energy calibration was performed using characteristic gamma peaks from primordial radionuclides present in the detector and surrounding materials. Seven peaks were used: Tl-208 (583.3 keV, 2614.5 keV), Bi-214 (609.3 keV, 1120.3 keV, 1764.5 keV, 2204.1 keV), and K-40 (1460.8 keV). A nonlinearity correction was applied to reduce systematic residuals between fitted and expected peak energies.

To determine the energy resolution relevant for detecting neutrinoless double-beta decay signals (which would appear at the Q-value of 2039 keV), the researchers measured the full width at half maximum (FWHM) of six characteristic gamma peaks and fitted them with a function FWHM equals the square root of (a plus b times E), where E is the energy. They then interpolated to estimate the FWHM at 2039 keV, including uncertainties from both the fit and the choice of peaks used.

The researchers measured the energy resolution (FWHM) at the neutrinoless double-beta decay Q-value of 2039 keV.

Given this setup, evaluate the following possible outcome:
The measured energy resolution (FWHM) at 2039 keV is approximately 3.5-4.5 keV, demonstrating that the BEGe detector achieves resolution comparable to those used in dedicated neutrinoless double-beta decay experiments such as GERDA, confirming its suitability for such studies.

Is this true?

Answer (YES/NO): NO